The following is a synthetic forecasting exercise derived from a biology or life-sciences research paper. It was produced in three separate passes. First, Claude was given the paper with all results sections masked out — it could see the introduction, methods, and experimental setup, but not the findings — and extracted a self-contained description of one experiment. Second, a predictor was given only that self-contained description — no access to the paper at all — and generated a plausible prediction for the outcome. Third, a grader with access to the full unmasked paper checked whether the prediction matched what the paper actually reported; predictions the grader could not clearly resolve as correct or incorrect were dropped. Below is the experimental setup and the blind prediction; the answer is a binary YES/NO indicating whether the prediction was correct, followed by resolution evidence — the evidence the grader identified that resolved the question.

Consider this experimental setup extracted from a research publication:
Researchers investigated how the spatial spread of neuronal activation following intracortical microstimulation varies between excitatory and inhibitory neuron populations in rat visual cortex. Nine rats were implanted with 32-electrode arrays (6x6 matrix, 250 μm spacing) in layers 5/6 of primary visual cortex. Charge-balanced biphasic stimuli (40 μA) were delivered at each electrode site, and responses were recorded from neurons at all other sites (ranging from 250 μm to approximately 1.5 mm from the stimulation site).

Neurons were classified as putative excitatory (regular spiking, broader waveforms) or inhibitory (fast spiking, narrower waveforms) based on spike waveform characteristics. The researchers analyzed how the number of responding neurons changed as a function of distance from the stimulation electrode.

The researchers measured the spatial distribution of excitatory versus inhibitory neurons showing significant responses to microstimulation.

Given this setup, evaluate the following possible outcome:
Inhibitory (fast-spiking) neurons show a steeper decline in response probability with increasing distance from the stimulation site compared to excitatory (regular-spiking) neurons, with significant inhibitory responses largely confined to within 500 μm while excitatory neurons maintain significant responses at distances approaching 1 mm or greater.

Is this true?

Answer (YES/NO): NO